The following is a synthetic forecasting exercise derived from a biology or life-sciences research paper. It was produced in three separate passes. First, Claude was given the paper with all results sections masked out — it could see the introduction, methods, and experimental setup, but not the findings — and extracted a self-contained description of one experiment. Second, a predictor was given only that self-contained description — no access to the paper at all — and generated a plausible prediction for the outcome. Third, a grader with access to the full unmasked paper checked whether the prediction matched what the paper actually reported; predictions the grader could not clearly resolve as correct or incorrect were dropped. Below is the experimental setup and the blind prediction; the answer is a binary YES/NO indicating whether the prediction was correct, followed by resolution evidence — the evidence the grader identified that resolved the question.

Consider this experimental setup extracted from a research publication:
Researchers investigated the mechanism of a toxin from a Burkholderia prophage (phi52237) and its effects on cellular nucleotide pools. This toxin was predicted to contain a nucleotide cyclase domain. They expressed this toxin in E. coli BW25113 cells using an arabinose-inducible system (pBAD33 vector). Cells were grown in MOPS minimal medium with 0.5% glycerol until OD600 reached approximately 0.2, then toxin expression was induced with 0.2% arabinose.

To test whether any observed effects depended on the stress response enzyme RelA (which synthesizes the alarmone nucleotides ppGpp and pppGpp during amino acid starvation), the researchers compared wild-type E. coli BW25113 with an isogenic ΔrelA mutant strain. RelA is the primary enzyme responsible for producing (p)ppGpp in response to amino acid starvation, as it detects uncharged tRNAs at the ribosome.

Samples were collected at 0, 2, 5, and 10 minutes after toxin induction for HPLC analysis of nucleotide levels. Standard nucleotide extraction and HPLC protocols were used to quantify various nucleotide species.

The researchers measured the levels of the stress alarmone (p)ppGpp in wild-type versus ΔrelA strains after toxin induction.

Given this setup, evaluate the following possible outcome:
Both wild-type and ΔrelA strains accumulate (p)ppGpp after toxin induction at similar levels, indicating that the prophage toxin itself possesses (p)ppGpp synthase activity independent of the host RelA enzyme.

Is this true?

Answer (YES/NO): NO